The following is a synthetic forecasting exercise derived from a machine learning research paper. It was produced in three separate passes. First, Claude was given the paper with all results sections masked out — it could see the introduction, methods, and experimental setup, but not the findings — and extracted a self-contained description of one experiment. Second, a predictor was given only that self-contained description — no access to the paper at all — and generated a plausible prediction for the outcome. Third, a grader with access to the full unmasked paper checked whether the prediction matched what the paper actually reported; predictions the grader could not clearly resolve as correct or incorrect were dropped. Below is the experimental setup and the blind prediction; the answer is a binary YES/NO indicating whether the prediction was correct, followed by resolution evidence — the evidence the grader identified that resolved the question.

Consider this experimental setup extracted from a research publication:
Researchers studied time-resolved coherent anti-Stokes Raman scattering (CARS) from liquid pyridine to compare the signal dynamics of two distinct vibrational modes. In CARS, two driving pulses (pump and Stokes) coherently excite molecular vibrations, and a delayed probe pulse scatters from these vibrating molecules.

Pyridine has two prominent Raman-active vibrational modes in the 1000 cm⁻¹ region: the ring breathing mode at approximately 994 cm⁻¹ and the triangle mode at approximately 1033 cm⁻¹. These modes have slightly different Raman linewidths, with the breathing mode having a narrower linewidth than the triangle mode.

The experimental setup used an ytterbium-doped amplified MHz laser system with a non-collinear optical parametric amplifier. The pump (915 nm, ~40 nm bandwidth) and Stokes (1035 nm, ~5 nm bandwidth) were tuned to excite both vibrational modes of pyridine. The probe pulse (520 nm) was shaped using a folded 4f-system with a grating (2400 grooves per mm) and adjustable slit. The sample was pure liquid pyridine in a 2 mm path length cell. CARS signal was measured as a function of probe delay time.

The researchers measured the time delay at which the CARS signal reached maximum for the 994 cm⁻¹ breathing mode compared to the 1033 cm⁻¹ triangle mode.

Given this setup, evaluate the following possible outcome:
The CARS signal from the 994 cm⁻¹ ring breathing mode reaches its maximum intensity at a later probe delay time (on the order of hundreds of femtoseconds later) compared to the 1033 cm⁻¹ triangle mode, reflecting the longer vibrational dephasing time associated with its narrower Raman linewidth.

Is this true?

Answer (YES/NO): NO